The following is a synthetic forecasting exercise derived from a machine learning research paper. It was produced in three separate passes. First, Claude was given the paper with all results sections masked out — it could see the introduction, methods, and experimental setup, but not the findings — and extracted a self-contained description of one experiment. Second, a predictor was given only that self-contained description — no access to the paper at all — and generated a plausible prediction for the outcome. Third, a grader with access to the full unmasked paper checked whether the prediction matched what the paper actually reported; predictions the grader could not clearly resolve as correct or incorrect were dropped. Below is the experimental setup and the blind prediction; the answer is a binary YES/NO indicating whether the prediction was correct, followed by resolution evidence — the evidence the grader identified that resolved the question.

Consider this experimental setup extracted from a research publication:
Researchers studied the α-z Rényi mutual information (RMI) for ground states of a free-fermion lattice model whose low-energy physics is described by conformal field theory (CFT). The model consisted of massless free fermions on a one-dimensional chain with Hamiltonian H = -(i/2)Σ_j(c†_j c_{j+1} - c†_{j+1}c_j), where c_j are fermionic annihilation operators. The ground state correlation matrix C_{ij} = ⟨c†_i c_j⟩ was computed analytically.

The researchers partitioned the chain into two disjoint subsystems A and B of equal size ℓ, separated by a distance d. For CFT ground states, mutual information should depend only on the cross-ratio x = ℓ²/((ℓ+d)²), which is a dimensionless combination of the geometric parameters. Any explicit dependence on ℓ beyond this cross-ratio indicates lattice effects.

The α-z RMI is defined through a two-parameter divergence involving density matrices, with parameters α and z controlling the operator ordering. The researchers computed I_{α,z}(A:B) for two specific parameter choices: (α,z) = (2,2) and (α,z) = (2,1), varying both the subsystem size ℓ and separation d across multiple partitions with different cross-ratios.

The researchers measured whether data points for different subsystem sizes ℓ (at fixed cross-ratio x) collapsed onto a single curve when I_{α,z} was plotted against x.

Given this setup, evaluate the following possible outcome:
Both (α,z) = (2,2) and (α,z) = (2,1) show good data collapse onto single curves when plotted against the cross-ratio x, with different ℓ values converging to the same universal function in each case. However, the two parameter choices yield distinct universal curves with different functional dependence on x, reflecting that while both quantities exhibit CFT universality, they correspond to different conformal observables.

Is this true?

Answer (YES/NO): NO